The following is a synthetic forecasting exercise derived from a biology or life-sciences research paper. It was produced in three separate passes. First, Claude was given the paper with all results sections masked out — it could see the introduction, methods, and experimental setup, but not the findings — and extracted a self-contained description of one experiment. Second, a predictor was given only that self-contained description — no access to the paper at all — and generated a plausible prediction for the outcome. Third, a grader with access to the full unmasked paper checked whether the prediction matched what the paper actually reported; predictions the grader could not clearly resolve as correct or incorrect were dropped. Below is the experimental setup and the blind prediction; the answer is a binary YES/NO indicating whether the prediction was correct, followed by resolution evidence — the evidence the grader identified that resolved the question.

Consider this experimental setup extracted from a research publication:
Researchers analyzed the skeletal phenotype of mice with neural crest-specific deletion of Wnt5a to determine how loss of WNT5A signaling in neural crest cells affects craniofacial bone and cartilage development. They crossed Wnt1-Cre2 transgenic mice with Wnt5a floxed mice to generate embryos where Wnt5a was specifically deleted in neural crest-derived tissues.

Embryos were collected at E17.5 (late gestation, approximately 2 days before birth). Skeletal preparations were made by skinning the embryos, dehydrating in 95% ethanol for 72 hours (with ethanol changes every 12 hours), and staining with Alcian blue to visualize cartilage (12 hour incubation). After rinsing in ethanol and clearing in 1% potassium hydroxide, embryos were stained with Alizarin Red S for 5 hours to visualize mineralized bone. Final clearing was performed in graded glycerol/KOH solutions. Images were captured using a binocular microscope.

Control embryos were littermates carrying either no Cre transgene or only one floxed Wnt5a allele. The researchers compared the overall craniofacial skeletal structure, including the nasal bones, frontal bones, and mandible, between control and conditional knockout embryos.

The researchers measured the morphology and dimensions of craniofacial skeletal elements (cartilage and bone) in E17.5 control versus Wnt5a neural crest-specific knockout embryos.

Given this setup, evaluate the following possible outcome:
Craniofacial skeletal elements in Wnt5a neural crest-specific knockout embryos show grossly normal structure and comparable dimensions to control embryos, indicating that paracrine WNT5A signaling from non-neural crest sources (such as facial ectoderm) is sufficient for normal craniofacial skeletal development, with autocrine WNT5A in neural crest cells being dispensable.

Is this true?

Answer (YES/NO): NO